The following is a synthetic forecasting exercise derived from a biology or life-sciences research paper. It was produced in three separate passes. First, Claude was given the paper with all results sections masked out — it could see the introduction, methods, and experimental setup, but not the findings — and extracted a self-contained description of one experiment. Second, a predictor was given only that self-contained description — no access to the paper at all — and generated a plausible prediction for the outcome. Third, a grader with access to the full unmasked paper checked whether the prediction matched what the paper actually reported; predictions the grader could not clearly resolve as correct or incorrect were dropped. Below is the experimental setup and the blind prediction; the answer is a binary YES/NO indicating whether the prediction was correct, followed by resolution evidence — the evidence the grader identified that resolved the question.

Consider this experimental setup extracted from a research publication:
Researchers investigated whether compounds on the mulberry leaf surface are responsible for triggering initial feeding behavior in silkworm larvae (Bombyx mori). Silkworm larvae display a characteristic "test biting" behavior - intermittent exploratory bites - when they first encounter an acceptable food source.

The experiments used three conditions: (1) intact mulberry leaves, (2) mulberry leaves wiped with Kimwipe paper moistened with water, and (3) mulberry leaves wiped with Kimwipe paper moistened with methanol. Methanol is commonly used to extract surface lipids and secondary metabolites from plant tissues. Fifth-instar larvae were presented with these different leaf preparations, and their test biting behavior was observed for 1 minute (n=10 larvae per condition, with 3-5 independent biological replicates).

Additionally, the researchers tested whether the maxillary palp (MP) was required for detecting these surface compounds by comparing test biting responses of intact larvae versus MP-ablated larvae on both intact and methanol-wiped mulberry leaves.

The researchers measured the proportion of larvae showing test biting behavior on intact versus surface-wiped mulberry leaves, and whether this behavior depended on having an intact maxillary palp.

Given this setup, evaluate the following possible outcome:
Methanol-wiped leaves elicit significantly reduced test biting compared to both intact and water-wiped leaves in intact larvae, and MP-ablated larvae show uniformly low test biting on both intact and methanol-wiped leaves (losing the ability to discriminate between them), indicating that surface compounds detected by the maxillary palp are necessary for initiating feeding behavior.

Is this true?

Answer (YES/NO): NO